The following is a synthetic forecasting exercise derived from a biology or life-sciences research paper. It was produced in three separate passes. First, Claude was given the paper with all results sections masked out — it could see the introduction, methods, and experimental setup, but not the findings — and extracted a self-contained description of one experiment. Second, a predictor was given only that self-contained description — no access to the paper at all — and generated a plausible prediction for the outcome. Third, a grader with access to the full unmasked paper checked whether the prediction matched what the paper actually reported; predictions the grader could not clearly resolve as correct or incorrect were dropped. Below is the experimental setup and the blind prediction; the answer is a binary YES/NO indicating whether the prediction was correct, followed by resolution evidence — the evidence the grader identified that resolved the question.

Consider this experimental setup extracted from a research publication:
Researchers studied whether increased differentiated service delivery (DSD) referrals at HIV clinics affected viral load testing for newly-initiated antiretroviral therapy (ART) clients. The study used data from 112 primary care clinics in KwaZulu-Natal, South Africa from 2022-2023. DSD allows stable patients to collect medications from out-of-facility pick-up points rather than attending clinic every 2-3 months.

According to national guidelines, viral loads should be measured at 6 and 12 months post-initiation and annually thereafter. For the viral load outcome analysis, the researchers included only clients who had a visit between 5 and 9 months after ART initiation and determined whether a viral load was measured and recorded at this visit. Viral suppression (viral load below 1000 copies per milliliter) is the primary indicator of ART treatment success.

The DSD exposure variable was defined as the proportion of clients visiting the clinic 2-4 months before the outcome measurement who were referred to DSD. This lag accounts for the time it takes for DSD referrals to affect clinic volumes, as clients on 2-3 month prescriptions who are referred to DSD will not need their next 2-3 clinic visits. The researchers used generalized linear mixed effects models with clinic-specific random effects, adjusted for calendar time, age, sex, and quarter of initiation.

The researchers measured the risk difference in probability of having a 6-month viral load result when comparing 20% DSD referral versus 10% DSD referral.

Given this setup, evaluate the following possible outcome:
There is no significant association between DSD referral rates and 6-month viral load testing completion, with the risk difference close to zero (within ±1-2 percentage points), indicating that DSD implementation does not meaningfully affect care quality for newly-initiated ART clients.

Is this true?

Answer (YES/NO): NO